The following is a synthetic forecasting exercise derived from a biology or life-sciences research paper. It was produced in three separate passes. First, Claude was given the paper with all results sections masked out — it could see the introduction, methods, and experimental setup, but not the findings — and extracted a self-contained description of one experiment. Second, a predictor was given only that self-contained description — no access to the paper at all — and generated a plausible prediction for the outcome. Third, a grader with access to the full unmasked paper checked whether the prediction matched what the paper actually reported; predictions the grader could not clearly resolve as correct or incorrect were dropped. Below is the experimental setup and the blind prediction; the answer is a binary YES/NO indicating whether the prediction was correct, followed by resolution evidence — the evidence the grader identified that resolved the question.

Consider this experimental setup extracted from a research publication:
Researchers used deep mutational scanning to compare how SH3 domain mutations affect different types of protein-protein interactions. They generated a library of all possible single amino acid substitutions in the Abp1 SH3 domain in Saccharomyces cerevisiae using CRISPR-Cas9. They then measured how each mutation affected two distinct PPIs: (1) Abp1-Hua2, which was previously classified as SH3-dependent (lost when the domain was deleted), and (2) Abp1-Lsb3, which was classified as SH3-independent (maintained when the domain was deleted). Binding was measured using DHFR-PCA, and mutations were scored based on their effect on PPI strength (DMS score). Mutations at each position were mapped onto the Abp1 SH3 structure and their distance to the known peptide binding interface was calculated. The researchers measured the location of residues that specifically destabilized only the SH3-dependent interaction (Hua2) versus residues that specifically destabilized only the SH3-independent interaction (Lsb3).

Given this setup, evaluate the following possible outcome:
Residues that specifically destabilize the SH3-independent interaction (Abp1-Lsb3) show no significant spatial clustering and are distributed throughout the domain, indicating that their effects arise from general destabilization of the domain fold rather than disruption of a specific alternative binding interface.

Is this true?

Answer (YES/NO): NO